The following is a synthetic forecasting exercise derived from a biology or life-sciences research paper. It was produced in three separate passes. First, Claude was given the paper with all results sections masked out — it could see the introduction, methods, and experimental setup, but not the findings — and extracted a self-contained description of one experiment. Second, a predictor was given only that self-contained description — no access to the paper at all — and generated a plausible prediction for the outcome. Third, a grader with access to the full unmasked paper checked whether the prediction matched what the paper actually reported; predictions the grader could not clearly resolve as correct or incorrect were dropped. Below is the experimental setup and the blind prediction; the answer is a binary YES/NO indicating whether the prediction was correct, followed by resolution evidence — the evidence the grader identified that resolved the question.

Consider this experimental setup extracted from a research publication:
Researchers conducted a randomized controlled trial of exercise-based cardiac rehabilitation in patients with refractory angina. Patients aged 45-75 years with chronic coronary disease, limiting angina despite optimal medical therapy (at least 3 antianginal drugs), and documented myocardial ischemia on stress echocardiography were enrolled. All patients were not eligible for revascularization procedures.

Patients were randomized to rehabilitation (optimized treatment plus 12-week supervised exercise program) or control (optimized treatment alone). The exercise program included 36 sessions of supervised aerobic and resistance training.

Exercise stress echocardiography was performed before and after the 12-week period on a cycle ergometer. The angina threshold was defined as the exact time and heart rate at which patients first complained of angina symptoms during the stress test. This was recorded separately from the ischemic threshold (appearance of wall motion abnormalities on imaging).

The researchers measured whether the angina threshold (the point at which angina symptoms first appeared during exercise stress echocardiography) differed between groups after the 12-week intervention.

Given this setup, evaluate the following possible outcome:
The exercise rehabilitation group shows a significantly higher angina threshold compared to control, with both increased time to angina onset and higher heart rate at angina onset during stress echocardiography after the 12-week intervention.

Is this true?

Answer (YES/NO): NO